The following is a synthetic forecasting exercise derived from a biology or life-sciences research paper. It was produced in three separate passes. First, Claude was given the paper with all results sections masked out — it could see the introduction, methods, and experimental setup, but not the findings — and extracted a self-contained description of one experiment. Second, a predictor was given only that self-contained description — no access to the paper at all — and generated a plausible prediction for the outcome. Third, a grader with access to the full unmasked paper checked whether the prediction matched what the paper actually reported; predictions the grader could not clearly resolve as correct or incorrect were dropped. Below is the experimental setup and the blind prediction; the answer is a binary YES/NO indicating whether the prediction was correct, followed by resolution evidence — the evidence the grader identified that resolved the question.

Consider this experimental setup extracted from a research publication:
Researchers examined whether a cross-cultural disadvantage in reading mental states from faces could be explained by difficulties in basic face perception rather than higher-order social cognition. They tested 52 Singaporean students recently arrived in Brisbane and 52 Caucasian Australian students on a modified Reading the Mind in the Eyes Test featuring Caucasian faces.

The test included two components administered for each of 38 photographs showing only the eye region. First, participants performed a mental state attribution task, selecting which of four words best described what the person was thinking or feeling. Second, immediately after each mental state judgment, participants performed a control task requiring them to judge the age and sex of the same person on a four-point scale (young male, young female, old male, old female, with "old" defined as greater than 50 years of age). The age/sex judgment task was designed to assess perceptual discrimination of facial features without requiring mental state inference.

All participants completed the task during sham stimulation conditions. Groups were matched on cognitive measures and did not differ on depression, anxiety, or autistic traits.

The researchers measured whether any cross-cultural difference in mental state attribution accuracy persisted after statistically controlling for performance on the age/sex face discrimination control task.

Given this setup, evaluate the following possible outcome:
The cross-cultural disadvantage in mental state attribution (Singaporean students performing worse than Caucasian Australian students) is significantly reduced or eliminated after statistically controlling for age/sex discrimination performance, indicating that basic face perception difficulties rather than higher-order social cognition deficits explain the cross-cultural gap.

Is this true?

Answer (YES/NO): NO